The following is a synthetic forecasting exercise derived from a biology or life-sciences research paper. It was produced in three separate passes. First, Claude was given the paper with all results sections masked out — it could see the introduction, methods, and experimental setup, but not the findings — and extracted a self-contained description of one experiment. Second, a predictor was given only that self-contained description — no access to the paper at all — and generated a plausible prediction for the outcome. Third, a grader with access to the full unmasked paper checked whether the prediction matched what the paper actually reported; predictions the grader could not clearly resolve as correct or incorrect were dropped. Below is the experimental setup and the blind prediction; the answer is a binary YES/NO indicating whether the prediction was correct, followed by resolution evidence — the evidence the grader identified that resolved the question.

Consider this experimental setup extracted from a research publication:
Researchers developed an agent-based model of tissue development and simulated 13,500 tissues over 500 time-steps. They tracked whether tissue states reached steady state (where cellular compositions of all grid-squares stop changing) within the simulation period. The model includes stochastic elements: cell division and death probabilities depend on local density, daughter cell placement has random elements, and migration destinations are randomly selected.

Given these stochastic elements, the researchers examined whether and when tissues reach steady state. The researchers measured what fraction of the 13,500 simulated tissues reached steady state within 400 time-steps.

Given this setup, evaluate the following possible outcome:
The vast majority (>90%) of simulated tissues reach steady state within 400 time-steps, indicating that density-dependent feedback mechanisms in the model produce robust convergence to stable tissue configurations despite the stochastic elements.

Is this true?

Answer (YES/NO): NO